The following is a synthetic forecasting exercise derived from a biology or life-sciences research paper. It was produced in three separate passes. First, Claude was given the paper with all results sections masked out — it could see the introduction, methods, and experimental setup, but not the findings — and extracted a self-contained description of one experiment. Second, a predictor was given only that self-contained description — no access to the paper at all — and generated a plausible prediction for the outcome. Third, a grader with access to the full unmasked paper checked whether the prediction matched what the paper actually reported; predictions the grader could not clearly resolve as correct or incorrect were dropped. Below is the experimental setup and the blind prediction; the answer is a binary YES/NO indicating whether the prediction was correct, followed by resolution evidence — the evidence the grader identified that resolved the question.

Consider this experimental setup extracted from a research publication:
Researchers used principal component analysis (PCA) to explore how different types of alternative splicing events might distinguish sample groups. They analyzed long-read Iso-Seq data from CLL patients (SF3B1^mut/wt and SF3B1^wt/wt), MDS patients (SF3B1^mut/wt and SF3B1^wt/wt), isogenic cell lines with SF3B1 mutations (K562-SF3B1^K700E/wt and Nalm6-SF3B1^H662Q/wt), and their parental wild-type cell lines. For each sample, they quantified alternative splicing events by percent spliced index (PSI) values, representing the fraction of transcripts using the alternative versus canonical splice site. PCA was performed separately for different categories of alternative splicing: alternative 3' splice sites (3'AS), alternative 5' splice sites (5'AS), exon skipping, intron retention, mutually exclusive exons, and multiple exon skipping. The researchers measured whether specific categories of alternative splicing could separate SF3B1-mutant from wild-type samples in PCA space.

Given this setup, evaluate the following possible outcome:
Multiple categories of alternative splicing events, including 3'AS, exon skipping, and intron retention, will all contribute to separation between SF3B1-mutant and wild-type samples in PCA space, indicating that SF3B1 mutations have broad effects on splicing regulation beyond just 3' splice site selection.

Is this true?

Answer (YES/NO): NO